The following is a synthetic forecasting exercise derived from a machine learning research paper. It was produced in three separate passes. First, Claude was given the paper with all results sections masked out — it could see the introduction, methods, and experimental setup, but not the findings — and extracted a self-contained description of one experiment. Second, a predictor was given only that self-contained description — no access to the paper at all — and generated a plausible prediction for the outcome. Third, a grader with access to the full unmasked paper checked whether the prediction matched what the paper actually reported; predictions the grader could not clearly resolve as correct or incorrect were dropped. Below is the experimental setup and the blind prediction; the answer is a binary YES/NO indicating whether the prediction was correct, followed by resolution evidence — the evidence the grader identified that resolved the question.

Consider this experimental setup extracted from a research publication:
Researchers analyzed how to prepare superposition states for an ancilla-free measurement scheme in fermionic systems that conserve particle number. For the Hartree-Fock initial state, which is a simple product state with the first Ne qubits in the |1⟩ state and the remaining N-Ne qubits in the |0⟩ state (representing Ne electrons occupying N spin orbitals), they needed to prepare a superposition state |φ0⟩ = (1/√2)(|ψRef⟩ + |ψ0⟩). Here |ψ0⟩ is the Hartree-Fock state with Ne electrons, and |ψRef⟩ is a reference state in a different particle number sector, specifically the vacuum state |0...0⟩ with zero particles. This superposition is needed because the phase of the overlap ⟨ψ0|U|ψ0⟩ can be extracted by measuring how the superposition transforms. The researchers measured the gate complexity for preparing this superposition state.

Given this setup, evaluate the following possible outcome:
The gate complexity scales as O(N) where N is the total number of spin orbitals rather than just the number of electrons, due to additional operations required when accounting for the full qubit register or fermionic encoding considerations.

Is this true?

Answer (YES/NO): NO